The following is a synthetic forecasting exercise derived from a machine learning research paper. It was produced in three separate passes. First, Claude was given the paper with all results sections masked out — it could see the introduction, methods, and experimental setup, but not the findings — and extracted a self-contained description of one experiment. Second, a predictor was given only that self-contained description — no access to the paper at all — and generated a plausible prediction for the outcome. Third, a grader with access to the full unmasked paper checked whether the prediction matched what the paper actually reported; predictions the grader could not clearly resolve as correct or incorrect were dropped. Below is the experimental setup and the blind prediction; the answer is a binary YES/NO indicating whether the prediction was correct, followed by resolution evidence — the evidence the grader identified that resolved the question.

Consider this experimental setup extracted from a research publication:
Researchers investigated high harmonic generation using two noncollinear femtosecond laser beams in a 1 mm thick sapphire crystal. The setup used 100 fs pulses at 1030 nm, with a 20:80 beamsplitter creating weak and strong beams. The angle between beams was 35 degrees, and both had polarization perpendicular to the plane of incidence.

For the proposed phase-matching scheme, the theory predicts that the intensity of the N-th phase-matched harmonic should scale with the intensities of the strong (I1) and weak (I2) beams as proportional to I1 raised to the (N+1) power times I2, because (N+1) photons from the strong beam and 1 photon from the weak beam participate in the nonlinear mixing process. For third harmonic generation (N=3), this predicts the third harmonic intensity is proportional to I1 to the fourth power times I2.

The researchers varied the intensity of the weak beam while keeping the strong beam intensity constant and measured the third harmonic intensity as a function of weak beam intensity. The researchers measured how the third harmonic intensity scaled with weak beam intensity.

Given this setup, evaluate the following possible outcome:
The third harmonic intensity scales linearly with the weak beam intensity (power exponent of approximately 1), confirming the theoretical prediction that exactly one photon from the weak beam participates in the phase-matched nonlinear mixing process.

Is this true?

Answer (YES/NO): YES